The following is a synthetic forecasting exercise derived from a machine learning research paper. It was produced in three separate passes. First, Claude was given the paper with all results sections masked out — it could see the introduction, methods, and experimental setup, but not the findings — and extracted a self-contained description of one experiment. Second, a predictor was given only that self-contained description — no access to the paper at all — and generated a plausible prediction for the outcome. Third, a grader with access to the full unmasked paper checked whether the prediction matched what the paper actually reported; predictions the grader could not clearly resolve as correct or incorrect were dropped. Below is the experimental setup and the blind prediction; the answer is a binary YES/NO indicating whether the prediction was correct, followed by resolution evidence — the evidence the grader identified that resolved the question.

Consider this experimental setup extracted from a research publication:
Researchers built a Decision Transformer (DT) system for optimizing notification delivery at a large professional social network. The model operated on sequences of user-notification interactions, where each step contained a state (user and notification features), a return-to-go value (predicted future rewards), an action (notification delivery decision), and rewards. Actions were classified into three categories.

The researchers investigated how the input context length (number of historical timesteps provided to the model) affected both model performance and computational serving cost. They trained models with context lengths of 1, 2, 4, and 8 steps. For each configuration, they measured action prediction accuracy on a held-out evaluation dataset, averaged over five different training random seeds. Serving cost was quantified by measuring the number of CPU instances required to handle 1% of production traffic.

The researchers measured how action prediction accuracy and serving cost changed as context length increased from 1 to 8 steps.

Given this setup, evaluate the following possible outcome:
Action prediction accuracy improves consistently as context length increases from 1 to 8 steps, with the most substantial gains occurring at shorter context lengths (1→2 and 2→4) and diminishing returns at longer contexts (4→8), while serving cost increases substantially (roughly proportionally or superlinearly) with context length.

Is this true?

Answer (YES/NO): NO